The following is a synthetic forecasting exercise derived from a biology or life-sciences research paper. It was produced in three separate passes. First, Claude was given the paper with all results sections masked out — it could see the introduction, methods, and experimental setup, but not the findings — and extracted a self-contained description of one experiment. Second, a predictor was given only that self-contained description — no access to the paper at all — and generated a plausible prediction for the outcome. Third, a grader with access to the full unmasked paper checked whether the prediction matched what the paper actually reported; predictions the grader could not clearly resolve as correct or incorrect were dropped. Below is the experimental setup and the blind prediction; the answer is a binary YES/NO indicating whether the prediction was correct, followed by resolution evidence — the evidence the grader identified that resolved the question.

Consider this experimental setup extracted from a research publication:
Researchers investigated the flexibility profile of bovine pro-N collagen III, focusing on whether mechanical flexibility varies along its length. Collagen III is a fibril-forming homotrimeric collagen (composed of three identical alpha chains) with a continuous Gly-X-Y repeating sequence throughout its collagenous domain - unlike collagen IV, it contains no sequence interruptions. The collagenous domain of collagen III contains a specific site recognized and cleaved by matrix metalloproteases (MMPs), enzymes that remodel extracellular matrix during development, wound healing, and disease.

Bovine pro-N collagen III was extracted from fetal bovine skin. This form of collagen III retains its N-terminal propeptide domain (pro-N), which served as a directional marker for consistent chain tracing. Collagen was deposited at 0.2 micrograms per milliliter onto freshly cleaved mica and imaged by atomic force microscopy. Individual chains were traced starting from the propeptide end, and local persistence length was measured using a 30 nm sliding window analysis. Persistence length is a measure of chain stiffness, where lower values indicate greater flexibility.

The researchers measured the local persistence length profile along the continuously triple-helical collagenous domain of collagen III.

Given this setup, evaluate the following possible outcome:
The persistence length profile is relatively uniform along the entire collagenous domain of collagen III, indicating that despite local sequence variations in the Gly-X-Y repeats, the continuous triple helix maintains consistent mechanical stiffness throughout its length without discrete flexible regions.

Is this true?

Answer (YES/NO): NO